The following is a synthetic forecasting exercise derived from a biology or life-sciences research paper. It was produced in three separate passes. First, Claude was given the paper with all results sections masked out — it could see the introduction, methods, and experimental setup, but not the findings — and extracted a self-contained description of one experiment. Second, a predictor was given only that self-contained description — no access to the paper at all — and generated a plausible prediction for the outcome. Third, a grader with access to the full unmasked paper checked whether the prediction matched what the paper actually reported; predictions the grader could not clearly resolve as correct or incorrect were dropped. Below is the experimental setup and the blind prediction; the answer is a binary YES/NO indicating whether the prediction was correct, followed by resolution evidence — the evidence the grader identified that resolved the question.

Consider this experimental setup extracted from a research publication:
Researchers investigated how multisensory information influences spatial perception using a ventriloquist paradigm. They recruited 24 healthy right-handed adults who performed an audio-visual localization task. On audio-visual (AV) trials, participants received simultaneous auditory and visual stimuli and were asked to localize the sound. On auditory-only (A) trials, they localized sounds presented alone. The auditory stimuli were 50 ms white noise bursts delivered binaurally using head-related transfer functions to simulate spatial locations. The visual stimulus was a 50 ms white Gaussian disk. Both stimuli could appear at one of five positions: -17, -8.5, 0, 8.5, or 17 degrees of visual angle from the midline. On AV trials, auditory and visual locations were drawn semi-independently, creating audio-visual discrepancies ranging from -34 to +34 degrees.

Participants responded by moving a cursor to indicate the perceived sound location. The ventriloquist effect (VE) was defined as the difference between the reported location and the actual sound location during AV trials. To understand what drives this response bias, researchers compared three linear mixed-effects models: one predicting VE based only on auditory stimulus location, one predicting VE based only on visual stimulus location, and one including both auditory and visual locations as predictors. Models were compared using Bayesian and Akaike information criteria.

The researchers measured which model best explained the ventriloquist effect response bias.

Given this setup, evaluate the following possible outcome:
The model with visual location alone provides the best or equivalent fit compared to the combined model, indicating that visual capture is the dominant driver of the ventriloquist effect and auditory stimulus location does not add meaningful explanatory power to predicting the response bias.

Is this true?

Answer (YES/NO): NO